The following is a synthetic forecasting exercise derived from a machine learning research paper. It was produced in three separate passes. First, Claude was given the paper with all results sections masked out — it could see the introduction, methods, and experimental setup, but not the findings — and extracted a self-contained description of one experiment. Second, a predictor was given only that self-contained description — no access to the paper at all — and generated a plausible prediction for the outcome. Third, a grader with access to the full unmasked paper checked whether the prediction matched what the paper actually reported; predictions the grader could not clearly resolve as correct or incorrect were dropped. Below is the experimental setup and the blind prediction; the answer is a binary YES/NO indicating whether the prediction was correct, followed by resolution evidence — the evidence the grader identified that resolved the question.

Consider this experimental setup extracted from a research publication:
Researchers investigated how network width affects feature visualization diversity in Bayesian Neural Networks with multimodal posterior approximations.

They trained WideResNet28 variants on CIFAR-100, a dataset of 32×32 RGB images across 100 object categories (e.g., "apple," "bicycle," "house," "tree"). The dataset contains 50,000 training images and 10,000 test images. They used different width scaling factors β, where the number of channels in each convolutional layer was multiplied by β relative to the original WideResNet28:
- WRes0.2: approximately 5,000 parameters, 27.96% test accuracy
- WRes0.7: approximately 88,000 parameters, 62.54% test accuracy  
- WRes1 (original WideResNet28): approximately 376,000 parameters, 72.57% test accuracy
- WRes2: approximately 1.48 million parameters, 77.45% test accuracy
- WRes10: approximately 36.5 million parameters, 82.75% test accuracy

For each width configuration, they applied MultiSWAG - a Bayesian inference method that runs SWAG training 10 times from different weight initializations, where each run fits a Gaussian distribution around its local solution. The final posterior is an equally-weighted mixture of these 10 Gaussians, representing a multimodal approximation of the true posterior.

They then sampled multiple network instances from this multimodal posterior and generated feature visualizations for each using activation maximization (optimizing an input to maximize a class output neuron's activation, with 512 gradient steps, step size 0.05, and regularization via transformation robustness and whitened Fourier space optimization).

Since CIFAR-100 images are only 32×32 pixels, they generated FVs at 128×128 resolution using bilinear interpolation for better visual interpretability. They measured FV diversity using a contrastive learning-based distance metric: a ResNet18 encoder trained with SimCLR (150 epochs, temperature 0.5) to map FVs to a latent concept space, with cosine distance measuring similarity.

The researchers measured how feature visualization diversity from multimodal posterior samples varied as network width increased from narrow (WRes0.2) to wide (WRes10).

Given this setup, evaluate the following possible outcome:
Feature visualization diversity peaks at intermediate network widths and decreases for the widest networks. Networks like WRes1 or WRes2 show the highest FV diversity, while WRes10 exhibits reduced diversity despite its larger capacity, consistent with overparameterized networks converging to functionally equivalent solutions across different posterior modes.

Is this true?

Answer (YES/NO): NO